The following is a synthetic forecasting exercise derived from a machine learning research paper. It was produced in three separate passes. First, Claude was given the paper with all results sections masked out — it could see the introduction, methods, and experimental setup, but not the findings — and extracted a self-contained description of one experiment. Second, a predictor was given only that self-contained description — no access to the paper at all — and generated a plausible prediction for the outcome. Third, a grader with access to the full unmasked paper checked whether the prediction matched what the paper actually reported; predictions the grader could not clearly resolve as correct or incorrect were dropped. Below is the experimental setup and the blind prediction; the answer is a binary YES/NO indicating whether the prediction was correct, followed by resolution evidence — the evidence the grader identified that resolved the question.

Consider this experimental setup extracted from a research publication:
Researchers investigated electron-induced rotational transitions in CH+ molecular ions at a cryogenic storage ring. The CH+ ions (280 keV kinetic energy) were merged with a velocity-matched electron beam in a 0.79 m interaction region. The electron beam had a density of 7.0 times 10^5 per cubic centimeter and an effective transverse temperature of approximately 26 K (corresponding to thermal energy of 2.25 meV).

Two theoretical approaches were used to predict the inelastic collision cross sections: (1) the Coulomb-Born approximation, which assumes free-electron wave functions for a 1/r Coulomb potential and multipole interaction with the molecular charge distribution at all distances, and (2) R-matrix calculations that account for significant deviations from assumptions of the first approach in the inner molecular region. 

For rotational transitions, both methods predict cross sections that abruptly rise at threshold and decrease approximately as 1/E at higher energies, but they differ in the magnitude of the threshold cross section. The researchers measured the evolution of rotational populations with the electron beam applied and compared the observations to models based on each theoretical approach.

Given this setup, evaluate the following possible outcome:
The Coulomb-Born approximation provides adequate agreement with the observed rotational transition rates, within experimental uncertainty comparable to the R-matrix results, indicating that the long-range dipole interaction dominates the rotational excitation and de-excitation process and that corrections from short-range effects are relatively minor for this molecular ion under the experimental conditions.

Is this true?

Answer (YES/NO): NO